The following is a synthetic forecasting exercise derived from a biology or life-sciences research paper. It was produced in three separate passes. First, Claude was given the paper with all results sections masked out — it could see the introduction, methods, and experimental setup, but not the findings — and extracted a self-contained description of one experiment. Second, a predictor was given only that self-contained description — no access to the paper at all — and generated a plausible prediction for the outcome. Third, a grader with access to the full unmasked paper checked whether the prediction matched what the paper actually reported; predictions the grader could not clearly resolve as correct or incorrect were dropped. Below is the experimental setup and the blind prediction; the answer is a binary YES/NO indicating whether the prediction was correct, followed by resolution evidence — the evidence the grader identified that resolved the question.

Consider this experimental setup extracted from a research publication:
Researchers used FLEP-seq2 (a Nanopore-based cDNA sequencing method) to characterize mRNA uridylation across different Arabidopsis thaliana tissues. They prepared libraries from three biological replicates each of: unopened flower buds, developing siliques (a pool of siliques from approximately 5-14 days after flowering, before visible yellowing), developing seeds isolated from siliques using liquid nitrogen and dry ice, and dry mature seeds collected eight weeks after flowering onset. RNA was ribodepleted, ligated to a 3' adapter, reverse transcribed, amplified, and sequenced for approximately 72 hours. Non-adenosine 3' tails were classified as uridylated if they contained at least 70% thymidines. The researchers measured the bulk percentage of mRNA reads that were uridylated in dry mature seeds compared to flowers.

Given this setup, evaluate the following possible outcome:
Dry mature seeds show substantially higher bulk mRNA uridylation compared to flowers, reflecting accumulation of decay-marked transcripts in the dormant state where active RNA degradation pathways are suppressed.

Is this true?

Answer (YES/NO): YES